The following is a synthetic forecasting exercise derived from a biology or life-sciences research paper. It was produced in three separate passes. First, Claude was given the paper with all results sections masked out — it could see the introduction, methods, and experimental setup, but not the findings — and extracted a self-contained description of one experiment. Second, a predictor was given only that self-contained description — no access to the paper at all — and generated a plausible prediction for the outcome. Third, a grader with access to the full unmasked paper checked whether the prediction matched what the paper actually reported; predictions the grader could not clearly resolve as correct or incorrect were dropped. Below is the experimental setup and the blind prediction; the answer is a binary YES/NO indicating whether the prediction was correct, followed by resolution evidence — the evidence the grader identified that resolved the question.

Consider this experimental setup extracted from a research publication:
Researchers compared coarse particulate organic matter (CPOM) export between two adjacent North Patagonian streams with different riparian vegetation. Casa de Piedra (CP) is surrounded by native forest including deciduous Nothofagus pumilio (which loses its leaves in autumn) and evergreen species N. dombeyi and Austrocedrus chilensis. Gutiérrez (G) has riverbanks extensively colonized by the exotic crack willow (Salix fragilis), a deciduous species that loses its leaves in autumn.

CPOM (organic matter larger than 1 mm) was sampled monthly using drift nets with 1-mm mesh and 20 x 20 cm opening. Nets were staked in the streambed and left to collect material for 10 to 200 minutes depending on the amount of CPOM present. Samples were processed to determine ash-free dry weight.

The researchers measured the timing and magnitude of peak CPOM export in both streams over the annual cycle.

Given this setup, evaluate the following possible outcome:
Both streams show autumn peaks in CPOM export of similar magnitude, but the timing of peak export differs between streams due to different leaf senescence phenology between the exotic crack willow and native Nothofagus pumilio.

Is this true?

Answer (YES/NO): NO